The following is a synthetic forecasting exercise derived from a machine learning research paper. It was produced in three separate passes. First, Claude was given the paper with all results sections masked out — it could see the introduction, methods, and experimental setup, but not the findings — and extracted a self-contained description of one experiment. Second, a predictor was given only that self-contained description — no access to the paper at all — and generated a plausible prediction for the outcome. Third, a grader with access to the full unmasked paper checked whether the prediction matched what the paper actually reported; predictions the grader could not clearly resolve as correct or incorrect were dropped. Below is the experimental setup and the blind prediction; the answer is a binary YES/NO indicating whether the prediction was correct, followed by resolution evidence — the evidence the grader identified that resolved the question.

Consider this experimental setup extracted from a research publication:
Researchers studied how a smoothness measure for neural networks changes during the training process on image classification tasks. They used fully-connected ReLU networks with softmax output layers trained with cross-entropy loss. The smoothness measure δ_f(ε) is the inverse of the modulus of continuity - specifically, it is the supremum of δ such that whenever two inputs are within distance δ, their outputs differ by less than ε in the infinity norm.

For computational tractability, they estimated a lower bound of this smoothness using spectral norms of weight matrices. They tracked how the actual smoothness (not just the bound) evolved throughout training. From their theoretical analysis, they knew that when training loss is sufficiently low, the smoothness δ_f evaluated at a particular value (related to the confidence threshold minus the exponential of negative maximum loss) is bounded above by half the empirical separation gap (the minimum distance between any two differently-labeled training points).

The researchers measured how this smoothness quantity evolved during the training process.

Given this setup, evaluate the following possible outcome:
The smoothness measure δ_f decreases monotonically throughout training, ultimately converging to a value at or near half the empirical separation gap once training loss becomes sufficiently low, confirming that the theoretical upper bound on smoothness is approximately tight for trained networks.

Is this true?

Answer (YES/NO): NO